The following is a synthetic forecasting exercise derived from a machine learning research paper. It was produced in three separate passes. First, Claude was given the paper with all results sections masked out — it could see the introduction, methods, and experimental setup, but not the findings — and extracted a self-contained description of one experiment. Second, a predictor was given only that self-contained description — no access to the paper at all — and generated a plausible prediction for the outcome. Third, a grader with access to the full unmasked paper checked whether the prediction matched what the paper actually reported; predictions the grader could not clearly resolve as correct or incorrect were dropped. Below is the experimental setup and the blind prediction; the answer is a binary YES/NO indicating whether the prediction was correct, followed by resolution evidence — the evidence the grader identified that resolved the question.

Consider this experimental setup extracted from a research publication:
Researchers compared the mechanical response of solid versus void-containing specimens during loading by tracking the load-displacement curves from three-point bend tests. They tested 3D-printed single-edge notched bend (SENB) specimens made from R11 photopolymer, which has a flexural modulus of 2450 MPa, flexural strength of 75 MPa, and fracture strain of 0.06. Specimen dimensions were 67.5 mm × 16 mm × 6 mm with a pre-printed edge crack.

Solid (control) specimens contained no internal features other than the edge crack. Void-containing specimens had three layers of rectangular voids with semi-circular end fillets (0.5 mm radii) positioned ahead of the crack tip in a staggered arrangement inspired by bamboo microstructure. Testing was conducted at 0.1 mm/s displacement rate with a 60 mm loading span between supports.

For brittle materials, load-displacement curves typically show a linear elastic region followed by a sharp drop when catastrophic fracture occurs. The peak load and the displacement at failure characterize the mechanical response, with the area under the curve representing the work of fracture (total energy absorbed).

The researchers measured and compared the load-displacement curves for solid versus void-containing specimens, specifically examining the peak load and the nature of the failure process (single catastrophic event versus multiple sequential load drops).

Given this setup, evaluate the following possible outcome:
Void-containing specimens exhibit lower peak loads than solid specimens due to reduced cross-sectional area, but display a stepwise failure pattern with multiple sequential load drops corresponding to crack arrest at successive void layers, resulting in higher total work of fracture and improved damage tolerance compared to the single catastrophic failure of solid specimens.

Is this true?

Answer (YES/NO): YES